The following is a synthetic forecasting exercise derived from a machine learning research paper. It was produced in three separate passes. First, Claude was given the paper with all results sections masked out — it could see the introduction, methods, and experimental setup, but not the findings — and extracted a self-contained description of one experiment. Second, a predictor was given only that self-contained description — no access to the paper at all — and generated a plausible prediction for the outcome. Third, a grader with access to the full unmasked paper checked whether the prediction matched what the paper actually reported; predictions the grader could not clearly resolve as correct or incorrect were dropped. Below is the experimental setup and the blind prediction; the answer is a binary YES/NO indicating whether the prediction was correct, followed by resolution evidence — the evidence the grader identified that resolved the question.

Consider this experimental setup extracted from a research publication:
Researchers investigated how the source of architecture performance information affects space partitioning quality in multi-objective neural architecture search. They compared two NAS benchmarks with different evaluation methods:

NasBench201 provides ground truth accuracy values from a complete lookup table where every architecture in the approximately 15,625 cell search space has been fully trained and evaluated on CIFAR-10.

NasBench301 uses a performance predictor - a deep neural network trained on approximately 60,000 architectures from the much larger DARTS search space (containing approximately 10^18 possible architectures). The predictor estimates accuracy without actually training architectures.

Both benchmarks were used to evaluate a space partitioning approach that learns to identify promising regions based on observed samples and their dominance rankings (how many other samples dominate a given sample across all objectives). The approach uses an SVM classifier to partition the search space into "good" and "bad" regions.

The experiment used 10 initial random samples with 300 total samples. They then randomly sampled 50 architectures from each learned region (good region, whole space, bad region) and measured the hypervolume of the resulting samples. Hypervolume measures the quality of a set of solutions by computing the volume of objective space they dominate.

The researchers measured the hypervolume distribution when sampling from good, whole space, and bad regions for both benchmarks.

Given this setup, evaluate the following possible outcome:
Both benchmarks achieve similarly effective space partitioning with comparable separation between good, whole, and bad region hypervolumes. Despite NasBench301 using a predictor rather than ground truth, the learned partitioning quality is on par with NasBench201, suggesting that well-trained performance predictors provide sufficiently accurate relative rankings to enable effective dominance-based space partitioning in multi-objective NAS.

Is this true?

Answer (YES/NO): YES